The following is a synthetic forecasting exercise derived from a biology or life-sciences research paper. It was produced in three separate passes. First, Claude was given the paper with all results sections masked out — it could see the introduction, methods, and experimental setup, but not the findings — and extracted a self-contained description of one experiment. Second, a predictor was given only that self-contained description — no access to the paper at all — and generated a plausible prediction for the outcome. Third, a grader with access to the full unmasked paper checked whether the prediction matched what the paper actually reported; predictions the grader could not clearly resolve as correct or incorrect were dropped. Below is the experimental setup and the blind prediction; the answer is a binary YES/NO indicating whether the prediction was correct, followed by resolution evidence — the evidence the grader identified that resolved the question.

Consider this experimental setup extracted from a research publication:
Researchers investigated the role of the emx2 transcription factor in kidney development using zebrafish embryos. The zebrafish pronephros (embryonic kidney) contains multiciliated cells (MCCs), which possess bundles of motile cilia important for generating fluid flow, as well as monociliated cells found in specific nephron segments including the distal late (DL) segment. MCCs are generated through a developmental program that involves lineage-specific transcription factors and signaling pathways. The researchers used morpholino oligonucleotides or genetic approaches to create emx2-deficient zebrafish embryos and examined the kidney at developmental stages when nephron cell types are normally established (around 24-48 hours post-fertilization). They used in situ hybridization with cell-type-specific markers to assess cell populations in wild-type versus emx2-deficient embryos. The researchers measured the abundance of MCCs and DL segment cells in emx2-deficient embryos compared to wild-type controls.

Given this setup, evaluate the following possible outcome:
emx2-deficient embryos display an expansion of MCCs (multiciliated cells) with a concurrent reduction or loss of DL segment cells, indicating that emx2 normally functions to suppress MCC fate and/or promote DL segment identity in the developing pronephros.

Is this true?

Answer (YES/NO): NO